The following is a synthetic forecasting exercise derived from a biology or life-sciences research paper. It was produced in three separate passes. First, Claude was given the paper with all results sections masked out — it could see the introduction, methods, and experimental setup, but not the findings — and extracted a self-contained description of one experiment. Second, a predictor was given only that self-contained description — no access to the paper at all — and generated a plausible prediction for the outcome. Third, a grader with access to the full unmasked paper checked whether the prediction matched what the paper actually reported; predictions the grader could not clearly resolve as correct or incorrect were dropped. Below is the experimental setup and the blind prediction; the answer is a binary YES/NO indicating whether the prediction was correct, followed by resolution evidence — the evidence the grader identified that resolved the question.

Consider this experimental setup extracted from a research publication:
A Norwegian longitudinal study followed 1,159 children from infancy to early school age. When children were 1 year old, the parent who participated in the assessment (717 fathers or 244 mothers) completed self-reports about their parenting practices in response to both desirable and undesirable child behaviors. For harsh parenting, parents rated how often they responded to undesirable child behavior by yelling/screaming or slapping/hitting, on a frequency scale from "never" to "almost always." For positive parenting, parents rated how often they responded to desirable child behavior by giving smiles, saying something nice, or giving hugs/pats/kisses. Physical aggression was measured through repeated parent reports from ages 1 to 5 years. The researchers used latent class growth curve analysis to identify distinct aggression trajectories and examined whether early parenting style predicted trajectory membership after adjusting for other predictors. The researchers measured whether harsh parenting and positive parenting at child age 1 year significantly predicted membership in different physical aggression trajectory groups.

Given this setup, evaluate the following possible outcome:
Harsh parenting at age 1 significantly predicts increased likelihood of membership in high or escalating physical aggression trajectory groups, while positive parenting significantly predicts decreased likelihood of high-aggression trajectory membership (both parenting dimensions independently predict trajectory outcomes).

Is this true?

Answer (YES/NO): NO